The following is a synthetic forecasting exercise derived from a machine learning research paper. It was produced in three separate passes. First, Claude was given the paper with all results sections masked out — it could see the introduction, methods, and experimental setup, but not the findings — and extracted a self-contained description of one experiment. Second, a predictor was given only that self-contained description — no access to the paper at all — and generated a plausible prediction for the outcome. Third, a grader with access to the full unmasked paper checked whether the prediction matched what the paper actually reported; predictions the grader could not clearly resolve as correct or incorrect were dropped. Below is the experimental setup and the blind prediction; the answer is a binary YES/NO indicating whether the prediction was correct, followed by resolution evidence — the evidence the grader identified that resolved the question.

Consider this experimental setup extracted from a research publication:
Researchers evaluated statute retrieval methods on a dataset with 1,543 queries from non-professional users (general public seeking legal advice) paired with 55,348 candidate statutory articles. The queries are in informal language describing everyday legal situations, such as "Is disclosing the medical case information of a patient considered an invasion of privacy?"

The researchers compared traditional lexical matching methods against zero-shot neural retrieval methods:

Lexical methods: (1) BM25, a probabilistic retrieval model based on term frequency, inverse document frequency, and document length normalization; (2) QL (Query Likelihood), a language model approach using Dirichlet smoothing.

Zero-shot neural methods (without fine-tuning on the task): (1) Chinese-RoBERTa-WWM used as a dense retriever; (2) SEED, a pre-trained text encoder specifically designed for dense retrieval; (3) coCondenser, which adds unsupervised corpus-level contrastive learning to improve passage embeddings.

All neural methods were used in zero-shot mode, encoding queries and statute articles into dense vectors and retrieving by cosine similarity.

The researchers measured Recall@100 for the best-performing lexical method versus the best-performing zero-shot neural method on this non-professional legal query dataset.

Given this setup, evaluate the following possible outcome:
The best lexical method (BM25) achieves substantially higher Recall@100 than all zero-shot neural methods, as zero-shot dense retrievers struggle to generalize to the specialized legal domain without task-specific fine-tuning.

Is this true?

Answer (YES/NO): NO